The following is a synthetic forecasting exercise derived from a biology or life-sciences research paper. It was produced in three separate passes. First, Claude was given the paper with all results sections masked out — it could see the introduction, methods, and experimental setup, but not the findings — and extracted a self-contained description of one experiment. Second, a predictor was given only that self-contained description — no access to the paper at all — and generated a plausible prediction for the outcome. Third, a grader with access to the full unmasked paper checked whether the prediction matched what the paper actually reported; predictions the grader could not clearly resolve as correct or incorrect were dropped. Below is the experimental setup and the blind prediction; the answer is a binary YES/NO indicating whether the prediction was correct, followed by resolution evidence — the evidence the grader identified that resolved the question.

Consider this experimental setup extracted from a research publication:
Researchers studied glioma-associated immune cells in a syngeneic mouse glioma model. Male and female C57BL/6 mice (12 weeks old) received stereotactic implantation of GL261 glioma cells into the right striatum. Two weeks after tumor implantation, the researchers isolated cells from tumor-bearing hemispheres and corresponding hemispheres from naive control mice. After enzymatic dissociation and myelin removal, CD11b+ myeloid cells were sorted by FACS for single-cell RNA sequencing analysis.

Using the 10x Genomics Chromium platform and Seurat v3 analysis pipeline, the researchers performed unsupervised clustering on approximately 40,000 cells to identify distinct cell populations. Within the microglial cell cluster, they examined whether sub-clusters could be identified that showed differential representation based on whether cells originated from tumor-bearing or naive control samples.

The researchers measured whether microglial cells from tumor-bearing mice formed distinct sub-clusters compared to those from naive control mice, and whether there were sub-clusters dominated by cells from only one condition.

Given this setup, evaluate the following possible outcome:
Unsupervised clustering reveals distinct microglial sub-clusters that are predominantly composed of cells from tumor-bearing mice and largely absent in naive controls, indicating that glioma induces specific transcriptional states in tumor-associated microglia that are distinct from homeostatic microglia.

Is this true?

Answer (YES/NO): YES